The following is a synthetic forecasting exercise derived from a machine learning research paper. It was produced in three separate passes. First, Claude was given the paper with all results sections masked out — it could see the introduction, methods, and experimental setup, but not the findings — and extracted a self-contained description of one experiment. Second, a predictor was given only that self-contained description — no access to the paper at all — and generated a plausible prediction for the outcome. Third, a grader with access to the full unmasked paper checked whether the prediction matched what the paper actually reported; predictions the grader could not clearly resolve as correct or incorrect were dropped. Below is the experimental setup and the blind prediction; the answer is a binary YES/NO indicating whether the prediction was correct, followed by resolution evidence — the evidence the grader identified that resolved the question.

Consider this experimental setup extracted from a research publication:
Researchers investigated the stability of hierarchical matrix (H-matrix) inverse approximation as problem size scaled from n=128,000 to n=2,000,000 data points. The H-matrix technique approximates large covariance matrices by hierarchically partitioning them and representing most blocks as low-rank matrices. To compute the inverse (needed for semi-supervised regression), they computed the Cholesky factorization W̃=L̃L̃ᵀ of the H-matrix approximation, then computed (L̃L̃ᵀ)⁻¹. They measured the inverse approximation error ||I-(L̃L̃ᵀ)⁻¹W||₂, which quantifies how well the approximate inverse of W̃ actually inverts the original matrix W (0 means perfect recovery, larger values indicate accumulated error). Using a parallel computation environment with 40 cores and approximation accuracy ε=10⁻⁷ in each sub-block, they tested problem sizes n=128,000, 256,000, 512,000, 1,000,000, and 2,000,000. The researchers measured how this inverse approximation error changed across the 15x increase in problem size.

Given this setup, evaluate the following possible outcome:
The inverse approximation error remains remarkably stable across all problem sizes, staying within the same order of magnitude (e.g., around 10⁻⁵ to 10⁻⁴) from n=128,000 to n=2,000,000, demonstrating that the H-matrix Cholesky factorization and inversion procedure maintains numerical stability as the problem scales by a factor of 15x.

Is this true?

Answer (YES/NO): YES